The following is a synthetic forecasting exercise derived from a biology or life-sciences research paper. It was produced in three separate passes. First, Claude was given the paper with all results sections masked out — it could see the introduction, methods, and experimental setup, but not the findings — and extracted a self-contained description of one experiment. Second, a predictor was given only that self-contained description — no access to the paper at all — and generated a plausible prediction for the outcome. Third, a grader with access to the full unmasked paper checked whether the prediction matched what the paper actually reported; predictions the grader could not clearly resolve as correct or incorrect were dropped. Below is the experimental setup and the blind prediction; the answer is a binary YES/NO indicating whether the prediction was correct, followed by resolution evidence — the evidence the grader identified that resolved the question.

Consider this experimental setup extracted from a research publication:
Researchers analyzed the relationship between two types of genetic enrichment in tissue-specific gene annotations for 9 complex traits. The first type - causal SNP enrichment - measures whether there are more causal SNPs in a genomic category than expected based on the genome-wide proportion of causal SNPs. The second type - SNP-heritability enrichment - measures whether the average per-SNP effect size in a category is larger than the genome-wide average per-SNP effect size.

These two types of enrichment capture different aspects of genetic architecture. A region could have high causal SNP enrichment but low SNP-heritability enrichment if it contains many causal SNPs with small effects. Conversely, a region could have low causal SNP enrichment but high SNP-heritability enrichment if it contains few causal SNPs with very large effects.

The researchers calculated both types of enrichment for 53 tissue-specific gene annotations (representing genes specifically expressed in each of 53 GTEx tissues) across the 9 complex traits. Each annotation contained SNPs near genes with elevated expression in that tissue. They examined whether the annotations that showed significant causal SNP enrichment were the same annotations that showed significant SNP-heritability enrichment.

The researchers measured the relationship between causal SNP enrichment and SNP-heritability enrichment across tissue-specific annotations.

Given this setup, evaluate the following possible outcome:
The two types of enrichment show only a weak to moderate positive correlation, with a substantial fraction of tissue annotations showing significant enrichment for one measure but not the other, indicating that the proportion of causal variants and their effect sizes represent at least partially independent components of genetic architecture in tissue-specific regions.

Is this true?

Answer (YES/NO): NO